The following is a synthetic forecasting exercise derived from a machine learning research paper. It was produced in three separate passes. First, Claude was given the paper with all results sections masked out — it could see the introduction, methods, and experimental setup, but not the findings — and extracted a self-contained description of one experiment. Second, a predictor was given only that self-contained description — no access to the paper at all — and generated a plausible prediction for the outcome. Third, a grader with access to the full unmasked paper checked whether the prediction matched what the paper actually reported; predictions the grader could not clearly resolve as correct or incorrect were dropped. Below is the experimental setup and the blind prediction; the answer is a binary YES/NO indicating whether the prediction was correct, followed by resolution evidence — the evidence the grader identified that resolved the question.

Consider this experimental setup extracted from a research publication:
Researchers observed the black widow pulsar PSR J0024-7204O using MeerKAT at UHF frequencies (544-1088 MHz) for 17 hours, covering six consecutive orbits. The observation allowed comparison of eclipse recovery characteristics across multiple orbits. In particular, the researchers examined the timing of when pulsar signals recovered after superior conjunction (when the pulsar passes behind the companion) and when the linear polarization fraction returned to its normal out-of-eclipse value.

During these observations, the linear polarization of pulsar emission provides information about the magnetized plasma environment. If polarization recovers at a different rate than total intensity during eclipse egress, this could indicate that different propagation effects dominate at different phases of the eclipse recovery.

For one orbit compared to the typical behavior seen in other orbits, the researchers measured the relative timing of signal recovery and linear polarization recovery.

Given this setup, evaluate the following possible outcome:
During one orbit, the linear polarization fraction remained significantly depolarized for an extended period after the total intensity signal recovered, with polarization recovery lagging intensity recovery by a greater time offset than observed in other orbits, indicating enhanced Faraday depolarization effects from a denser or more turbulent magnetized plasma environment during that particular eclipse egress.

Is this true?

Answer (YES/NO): YES